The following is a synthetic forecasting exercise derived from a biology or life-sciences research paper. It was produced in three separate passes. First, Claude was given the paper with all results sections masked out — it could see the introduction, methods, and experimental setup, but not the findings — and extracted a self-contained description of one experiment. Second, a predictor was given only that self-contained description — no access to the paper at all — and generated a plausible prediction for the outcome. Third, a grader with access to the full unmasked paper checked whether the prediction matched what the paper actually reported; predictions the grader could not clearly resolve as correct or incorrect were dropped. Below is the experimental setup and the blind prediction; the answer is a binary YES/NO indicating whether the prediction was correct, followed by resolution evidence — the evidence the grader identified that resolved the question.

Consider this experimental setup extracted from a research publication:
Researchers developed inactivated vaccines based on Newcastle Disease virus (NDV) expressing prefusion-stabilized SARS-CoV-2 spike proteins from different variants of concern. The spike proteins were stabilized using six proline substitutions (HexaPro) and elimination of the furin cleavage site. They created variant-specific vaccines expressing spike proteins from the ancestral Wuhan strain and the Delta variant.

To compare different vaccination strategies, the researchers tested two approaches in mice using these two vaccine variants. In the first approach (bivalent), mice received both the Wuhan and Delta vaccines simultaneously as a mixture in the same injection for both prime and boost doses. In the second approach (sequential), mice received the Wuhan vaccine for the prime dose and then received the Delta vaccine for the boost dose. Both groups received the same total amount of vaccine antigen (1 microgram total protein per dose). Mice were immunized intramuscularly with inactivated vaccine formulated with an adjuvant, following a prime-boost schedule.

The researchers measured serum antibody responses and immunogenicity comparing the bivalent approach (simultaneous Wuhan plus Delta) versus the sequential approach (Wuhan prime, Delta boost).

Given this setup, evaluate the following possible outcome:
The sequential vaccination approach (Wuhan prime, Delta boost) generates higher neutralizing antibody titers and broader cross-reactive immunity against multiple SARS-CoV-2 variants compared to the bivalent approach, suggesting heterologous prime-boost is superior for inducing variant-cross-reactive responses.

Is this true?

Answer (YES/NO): NO